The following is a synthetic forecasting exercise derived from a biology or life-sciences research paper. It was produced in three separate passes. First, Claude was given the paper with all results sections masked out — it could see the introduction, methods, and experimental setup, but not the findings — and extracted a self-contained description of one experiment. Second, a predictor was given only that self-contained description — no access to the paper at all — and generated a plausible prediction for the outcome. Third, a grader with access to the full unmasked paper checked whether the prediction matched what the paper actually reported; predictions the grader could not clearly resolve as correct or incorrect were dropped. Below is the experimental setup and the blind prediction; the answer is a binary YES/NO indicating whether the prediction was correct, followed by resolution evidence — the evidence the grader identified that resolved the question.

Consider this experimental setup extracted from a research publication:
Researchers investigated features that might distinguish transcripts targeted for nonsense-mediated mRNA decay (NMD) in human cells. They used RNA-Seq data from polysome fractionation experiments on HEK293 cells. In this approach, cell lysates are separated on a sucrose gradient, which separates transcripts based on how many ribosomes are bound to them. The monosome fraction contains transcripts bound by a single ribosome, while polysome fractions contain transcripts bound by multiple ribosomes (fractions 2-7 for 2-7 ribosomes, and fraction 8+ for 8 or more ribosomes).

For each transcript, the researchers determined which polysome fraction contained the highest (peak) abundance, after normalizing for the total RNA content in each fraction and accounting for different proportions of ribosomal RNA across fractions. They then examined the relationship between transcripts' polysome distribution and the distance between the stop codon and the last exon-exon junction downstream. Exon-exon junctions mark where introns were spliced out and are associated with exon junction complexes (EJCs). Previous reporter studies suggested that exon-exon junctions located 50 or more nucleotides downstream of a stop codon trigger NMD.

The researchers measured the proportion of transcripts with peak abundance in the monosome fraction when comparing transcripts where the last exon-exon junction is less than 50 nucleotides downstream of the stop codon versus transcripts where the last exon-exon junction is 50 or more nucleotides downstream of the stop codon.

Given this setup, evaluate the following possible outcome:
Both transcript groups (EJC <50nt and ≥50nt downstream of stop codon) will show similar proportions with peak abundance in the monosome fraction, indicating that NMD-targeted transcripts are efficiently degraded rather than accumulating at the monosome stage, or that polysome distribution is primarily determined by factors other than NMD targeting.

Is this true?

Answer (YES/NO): NO